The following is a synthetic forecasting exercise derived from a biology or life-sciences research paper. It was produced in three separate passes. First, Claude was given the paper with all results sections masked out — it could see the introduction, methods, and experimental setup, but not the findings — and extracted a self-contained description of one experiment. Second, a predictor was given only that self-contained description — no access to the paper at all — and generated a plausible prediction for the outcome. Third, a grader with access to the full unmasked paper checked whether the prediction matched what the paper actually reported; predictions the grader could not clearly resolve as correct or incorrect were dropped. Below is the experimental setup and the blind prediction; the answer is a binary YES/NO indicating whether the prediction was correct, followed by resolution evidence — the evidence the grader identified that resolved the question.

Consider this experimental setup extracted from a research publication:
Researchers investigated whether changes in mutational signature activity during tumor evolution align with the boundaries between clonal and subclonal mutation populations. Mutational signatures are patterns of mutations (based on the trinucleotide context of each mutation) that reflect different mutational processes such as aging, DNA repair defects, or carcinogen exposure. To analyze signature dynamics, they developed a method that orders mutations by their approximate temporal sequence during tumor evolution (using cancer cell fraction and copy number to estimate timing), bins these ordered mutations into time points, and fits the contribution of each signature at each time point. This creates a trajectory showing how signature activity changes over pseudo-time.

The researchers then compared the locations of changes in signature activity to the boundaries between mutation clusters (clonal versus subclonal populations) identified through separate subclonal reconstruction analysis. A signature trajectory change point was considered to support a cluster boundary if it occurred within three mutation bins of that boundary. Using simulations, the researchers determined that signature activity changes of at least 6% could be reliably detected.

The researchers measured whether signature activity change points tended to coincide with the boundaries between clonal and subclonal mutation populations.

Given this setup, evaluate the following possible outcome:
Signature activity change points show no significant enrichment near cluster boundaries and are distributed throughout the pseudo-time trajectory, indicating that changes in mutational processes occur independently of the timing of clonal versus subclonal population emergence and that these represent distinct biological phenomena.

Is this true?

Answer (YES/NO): NO